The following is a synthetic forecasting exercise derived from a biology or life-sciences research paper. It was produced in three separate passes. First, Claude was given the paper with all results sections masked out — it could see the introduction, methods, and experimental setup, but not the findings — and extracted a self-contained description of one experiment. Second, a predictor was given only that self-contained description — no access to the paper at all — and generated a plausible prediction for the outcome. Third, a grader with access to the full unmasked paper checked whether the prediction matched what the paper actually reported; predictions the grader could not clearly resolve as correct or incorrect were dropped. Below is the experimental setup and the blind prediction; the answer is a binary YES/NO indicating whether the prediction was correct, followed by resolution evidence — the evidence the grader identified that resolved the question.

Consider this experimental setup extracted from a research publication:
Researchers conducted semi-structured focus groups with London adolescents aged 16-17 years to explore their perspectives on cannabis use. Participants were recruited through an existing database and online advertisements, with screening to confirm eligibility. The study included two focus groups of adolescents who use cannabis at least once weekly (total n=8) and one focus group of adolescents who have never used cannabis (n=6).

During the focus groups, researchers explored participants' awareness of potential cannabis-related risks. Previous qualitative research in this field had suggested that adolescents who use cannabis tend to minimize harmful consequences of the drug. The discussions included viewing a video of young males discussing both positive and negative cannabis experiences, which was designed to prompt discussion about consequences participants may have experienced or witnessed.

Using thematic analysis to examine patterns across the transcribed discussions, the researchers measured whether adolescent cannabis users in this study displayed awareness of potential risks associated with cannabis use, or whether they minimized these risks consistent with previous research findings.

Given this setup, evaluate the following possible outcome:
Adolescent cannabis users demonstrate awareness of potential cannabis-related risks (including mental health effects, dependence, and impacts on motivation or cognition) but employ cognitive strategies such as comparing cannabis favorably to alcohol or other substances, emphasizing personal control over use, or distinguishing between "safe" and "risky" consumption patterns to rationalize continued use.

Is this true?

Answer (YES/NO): NO